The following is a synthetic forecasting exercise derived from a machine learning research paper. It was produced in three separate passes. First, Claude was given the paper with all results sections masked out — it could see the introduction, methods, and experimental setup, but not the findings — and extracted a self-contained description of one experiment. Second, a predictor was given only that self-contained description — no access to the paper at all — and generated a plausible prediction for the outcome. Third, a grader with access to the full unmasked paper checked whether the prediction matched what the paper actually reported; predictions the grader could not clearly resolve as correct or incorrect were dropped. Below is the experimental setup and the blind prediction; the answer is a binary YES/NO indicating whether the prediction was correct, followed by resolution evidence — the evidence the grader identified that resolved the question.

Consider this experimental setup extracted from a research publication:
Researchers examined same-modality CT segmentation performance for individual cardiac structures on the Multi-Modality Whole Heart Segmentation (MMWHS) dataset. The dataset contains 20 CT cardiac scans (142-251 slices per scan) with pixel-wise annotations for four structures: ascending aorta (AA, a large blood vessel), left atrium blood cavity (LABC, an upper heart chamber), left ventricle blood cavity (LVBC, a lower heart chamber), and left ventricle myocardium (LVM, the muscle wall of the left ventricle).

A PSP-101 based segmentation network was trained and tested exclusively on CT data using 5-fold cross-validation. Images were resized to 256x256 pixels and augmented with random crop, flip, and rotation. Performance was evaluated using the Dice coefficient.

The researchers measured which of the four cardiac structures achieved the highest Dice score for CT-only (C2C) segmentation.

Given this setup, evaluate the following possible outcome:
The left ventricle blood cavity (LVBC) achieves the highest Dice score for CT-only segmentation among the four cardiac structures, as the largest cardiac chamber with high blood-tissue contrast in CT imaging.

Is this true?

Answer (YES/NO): NO